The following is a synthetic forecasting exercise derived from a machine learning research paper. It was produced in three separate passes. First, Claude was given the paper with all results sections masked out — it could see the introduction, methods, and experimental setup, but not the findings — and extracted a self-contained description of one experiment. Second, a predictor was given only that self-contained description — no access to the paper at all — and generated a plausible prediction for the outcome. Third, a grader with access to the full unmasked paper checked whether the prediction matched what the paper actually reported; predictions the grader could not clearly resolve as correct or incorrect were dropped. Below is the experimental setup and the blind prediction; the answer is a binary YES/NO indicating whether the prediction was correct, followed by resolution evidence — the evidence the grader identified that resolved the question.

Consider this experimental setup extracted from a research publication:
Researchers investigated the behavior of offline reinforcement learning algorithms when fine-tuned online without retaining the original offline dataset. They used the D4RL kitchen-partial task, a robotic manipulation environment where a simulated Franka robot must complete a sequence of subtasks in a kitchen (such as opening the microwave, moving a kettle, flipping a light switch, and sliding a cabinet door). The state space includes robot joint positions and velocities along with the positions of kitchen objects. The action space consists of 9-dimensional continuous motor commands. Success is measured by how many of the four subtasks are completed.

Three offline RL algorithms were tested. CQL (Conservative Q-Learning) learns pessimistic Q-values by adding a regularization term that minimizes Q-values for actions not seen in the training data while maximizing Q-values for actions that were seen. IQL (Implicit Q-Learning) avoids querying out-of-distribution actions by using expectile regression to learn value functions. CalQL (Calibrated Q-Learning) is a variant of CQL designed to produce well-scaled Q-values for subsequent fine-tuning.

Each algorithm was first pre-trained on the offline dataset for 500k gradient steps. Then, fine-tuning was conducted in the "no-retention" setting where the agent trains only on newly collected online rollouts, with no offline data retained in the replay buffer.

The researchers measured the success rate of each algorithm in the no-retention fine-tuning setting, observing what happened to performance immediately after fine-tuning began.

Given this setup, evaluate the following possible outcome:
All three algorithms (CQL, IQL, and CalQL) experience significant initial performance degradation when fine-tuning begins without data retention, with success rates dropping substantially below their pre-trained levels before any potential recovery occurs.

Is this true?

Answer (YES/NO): YES